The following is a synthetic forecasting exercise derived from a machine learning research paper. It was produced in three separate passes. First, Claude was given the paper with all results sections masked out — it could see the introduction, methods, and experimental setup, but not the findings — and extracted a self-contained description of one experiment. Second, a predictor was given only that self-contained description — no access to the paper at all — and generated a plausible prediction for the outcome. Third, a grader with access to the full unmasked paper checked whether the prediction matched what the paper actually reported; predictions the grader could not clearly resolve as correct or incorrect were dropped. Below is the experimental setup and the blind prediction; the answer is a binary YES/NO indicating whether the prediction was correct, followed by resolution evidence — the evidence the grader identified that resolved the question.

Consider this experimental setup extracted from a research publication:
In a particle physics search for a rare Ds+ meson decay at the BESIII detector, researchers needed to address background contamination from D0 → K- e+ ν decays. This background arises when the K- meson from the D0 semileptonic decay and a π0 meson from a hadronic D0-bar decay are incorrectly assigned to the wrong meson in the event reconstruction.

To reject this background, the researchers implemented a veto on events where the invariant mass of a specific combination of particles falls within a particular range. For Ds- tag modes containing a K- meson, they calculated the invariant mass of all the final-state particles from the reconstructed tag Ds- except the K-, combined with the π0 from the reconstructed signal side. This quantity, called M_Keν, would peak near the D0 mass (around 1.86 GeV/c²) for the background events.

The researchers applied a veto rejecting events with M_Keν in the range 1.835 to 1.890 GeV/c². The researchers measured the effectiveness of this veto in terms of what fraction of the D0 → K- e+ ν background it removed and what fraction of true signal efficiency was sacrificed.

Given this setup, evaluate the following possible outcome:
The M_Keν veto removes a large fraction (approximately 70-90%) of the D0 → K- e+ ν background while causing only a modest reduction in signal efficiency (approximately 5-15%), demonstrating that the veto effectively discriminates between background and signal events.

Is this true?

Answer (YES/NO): NO